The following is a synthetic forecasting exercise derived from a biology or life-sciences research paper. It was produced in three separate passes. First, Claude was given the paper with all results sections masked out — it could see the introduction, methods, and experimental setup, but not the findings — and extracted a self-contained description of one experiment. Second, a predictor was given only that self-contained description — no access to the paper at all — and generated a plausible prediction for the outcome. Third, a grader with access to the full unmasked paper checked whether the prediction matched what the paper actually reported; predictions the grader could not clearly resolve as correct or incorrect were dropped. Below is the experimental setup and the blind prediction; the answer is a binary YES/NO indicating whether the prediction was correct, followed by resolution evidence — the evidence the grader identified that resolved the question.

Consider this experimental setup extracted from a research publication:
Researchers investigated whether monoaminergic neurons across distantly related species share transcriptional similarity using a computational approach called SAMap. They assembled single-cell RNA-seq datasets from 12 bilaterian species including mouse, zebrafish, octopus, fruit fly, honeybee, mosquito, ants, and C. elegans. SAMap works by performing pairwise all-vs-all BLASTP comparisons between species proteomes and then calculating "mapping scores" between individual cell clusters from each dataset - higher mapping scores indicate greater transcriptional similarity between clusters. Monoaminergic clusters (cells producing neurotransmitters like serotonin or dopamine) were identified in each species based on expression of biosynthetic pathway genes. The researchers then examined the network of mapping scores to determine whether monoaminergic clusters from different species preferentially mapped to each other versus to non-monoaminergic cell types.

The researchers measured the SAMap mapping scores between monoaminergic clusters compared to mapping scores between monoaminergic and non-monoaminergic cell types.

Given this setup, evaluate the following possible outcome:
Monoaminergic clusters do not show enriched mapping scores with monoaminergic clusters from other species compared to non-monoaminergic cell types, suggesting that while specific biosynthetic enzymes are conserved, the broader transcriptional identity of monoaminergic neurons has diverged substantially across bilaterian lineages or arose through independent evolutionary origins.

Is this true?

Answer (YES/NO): NO